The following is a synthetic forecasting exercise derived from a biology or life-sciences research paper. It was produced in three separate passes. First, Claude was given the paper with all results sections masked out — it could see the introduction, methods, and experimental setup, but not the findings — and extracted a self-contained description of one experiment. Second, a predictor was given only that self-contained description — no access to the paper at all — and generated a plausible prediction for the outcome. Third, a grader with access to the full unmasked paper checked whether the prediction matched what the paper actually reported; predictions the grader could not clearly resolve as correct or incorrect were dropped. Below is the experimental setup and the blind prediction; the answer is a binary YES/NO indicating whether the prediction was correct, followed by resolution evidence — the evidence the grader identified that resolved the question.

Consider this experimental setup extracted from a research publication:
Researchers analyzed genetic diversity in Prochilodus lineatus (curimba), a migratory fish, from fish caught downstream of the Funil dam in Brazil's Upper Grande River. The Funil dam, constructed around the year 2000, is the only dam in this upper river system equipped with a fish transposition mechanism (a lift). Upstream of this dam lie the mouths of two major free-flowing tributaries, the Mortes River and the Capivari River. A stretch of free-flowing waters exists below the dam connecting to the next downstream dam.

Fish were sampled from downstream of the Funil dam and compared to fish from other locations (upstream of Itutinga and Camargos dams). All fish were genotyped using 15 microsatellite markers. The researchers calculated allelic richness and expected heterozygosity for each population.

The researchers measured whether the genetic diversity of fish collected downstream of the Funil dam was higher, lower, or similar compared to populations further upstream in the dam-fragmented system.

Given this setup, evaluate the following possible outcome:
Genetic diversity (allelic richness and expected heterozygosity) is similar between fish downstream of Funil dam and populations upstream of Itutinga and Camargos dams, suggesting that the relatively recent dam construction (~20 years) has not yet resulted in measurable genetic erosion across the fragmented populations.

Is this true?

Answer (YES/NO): NO